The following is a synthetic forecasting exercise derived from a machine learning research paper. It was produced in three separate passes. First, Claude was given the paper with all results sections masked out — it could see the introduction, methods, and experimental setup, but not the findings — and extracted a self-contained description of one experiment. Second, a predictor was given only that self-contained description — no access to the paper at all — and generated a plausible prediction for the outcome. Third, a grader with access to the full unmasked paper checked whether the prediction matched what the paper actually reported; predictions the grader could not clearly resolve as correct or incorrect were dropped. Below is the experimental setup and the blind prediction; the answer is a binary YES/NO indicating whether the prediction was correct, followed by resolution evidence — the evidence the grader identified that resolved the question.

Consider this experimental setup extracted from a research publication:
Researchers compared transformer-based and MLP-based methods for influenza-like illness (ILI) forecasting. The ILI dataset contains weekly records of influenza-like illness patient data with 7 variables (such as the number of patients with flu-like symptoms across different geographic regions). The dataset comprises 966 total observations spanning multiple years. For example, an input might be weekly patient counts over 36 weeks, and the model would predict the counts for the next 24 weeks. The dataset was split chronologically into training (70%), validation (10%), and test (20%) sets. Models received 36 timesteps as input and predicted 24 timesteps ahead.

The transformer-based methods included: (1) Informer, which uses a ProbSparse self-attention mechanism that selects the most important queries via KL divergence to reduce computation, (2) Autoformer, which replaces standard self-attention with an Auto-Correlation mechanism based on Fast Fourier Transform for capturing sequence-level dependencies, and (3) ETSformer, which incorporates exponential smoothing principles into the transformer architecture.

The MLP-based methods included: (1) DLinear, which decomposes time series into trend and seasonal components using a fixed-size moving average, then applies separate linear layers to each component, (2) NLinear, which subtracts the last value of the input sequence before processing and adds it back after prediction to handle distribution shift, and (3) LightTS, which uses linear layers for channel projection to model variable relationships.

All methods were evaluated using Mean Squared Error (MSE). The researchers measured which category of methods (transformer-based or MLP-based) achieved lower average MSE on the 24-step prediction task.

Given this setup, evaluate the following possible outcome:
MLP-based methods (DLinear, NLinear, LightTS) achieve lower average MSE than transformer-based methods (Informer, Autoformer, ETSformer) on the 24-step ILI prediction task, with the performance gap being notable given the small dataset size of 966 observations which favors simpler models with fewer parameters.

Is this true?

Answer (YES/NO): NO